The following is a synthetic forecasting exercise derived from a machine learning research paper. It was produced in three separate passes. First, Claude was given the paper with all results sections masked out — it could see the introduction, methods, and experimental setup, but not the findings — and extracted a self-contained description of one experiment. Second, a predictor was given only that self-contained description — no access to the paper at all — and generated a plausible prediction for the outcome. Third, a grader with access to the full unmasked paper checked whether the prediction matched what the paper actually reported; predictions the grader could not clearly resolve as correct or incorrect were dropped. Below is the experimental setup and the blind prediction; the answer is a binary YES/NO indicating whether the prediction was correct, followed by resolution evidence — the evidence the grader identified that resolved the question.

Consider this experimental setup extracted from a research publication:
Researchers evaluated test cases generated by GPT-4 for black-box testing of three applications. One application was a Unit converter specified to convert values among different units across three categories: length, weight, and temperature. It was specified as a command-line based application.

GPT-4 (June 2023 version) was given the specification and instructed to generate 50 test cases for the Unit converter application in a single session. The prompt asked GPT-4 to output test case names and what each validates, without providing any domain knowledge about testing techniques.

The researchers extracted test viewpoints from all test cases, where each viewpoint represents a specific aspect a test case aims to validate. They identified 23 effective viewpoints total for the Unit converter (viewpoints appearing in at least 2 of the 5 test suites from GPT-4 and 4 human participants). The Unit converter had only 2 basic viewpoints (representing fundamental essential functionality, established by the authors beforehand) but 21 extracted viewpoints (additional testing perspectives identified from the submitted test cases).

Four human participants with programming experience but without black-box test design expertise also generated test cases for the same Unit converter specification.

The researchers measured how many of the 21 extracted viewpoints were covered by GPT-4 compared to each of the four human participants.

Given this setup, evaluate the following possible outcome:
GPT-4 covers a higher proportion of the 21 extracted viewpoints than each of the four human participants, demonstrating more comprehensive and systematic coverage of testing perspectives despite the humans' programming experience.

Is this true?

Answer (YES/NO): YES